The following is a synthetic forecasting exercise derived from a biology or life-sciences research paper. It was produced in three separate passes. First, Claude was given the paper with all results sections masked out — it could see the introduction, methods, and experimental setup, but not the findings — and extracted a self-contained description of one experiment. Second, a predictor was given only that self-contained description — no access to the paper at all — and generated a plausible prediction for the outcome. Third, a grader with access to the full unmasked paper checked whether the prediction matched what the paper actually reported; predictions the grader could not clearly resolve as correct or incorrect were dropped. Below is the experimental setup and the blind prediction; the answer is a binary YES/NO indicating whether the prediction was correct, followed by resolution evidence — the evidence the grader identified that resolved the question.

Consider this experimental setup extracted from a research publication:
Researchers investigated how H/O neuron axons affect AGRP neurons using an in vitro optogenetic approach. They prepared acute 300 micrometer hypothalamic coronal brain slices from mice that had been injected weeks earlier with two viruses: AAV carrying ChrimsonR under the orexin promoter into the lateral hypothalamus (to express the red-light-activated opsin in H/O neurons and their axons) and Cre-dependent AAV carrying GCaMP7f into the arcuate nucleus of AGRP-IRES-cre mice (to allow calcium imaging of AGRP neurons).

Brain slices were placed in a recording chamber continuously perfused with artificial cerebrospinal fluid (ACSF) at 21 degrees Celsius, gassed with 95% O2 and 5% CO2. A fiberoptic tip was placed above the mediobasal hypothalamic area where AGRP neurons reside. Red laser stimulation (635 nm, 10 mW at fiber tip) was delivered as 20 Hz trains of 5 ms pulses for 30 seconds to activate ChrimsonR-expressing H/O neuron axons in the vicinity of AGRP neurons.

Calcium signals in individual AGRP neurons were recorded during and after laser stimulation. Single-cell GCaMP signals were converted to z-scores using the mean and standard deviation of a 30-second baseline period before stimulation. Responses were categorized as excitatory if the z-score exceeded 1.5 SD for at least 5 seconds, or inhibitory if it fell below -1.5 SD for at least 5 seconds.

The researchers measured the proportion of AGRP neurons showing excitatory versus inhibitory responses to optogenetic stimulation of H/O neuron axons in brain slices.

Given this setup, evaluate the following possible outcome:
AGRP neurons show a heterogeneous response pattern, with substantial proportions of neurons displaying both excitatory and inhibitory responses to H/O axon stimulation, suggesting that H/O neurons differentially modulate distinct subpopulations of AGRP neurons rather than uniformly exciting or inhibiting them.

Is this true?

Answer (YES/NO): NO